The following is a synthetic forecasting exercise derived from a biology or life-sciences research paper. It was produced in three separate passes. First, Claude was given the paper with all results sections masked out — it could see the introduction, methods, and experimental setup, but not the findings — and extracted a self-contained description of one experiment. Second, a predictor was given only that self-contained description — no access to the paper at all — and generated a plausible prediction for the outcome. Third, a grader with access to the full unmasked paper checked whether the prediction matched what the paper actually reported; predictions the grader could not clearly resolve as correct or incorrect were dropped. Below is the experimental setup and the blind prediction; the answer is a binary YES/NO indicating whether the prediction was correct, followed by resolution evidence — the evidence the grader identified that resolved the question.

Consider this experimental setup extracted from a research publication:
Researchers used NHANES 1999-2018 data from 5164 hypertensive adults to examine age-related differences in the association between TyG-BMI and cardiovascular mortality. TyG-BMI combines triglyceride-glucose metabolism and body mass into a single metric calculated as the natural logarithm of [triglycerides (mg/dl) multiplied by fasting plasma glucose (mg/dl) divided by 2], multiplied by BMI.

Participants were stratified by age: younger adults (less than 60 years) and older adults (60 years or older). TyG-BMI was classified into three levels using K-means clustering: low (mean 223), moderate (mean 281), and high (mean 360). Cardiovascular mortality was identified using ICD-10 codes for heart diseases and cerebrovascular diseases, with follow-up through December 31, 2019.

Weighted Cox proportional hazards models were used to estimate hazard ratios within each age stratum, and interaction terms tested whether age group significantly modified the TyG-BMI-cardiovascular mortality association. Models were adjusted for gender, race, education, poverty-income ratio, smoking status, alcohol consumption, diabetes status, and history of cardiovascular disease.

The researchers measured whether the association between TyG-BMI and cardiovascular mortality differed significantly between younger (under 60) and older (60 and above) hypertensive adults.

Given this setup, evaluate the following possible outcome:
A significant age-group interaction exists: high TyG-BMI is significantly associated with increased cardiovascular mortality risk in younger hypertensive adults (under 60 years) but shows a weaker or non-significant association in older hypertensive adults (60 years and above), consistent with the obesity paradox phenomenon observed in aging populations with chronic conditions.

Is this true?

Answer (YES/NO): NO